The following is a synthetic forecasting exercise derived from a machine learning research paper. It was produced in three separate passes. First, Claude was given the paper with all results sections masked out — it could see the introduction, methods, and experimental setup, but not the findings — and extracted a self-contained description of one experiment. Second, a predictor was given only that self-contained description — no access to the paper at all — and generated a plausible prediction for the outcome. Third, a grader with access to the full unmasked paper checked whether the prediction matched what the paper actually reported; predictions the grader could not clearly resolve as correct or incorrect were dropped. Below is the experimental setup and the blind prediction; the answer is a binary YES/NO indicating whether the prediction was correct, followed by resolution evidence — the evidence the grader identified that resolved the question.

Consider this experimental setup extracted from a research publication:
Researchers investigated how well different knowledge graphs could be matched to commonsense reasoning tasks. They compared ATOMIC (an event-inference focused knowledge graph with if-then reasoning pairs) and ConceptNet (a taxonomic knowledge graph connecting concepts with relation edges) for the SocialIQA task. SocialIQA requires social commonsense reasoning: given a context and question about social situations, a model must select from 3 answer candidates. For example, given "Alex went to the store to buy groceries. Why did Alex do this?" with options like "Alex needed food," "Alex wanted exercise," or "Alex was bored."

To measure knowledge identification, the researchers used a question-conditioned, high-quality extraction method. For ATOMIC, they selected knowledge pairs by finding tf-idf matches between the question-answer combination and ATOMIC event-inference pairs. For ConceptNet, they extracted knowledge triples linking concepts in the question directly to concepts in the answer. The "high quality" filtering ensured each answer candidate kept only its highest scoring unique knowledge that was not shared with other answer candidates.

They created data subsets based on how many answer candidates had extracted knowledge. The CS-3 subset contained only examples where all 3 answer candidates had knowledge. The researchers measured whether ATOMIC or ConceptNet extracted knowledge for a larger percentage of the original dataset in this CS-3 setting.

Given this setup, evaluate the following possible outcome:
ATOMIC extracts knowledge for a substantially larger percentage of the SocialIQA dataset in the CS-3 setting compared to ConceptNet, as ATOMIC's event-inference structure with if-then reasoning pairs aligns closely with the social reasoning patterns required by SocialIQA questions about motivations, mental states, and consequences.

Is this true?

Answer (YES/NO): NO